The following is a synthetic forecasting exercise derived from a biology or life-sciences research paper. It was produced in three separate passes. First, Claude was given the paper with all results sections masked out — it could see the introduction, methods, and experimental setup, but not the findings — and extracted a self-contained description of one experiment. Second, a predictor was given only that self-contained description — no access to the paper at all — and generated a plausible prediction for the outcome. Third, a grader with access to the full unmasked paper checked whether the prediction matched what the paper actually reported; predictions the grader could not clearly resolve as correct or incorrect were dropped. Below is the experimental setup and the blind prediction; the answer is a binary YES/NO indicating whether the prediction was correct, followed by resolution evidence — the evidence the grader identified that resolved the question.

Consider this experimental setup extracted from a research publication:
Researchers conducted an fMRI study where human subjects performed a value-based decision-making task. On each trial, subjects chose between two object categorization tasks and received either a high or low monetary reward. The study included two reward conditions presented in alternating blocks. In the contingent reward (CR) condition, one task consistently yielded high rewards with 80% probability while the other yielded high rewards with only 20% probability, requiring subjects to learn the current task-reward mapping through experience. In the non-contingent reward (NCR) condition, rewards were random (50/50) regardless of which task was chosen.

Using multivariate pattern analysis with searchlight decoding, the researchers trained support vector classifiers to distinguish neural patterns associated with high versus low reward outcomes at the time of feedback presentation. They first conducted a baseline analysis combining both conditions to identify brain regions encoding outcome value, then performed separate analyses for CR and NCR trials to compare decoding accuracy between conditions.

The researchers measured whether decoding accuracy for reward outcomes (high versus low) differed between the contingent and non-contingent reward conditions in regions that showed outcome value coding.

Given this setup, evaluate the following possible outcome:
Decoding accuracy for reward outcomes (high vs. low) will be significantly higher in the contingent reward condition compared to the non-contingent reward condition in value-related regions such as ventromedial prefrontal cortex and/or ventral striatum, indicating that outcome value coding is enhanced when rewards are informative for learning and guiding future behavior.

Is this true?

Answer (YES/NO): YES